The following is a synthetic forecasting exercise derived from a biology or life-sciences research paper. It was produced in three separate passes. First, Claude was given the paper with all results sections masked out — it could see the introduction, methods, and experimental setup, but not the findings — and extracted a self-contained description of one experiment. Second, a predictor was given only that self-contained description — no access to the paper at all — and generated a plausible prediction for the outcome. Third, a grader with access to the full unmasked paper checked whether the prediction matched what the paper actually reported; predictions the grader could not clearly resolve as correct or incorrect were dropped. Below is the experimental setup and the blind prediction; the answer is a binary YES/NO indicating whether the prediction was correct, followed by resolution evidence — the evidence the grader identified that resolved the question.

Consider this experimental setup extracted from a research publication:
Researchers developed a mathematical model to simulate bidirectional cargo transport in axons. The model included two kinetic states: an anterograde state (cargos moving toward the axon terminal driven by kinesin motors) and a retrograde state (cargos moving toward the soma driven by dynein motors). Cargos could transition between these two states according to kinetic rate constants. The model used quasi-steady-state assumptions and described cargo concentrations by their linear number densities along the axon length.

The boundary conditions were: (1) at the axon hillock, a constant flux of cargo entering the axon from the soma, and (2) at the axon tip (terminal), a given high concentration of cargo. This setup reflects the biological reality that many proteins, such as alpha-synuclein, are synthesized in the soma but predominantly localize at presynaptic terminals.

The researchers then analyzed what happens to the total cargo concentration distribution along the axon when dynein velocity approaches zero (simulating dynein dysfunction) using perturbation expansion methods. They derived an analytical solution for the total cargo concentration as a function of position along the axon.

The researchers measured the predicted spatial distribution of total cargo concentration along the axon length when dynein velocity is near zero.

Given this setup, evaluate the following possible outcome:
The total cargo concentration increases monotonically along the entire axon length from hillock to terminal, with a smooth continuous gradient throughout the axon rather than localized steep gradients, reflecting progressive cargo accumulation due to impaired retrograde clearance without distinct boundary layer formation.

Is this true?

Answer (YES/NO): NO